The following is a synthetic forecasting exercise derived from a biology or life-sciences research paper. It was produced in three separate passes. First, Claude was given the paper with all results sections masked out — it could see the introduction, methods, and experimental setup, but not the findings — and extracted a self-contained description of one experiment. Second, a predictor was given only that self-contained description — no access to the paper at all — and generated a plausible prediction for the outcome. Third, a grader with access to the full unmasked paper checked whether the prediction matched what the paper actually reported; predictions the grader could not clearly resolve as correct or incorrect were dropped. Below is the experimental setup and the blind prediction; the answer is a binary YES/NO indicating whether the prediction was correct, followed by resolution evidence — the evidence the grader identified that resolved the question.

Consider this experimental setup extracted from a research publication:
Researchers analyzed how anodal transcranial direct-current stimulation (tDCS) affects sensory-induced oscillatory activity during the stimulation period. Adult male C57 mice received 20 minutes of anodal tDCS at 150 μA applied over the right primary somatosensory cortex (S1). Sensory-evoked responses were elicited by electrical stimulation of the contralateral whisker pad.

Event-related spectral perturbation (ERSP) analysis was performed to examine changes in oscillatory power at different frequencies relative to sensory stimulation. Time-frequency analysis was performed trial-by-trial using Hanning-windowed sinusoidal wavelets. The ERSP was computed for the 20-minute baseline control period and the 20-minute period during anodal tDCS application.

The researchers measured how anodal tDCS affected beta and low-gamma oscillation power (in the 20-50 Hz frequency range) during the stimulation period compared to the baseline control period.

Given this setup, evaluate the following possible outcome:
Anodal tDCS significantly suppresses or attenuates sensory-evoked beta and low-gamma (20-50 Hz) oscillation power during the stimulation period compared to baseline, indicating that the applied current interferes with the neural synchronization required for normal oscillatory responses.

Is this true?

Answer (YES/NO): NO